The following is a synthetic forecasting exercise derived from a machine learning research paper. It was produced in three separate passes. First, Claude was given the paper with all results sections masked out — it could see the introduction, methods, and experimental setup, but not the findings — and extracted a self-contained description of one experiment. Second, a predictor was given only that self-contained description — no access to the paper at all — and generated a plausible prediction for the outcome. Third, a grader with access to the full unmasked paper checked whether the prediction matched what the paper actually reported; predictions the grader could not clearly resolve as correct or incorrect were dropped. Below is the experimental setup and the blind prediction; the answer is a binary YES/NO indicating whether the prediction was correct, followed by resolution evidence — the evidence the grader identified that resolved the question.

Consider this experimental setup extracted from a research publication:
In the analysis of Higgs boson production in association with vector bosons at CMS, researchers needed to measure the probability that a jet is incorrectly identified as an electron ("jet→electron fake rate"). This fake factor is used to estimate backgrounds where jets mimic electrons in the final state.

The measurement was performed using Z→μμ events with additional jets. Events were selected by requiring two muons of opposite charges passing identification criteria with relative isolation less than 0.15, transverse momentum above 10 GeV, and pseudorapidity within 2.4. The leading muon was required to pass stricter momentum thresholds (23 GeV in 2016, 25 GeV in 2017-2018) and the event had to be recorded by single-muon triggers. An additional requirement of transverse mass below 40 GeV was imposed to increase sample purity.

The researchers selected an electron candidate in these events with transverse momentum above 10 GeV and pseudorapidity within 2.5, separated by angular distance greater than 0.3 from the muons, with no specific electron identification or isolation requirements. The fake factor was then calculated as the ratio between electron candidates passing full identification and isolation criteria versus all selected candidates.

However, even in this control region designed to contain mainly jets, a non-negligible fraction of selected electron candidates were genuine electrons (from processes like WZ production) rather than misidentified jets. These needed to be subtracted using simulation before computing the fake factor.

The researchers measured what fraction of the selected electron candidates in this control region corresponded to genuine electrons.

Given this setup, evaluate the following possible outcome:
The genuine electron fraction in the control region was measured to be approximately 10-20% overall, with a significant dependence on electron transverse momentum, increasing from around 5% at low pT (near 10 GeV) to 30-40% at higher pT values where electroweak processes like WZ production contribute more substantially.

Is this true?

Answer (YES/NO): NO